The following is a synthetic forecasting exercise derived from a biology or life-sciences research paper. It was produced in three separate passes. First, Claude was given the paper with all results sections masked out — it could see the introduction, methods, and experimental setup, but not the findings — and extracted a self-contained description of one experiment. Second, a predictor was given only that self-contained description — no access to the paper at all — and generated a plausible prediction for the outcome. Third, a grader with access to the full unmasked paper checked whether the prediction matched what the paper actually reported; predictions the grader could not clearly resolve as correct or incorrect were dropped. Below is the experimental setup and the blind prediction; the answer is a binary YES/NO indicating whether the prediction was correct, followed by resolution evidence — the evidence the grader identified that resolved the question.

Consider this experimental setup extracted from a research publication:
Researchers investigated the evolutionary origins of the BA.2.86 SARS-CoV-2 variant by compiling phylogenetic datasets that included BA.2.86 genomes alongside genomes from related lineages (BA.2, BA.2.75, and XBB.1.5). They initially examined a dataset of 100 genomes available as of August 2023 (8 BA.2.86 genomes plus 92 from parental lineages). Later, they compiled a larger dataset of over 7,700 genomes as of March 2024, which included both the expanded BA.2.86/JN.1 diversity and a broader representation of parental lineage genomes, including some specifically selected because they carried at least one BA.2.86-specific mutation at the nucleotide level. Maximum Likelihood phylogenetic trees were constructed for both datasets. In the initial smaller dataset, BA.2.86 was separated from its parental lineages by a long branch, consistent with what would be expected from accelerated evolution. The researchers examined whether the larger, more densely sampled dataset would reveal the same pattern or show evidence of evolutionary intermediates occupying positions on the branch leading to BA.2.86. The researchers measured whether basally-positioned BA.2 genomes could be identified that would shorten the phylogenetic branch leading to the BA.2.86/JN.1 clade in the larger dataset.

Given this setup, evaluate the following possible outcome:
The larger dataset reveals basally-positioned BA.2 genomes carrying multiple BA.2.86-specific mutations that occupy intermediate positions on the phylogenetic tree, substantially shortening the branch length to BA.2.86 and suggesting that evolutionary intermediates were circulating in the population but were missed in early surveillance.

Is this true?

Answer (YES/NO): YES